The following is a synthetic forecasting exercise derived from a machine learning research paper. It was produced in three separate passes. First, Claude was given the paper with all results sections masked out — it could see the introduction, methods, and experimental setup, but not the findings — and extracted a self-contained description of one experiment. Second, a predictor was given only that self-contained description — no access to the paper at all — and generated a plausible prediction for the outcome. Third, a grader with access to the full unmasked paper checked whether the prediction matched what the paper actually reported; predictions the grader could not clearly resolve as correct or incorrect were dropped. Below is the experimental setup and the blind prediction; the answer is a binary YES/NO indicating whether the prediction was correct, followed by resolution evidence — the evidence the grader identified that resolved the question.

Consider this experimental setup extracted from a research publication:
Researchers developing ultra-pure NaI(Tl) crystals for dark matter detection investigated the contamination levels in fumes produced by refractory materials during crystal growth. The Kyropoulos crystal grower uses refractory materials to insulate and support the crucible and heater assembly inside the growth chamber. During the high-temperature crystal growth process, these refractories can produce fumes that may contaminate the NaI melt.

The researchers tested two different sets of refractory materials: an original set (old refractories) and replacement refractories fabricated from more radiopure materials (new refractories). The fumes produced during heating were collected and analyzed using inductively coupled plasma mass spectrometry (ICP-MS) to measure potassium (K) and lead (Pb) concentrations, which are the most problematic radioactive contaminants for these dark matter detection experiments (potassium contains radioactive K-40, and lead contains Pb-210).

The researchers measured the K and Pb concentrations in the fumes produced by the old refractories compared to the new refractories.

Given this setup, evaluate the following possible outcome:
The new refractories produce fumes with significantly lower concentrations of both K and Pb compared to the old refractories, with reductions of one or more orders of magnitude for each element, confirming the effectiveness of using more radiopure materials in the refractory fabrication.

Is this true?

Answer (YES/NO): YES